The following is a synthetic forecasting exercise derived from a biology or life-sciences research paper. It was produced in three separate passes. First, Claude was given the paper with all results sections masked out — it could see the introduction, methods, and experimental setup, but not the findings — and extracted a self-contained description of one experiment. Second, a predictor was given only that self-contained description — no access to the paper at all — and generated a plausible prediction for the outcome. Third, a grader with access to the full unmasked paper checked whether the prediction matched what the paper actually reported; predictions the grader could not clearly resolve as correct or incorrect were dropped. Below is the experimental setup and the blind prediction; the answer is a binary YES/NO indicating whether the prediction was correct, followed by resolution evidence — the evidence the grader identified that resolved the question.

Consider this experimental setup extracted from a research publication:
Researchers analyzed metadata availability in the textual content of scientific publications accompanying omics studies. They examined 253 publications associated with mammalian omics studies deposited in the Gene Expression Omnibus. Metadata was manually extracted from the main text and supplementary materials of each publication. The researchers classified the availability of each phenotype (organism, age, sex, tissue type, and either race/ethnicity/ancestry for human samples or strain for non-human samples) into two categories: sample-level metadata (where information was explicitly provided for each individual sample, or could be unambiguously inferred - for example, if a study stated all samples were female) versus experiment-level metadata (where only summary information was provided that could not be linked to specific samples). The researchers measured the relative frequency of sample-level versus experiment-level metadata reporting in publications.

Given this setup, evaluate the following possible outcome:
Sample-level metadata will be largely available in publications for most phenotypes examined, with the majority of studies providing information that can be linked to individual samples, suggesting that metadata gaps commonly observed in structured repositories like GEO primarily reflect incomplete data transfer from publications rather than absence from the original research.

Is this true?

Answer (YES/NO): NO